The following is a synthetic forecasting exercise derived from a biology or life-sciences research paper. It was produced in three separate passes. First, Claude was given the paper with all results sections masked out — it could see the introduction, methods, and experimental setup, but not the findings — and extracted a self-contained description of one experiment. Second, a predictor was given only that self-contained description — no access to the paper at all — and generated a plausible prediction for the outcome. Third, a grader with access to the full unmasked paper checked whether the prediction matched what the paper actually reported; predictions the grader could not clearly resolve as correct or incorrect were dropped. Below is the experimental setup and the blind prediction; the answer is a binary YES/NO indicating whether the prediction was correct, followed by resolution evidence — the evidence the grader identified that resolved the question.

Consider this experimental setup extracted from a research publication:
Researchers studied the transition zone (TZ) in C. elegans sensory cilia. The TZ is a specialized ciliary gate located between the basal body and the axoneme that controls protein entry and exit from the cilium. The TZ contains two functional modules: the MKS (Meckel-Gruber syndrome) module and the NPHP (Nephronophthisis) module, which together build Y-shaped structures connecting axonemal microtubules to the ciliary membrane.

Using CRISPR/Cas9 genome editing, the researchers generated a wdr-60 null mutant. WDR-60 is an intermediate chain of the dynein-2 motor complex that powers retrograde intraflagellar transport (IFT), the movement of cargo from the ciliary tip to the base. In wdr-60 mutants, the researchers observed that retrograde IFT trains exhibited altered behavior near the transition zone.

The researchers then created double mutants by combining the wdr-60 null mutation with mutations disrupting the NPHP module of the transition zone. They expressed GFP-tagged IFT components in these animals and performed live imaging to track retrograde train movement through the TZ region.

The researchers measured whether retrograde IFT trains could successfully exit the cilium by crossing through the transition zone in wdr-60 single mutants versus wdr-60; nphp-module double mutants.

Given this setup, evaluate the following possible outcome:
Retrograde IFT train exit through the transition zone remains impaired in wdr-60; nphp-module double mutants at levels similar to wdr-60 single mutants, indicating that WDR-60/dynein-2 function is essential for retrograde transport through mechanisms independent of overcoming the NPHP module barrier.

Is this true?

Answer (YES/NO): NO